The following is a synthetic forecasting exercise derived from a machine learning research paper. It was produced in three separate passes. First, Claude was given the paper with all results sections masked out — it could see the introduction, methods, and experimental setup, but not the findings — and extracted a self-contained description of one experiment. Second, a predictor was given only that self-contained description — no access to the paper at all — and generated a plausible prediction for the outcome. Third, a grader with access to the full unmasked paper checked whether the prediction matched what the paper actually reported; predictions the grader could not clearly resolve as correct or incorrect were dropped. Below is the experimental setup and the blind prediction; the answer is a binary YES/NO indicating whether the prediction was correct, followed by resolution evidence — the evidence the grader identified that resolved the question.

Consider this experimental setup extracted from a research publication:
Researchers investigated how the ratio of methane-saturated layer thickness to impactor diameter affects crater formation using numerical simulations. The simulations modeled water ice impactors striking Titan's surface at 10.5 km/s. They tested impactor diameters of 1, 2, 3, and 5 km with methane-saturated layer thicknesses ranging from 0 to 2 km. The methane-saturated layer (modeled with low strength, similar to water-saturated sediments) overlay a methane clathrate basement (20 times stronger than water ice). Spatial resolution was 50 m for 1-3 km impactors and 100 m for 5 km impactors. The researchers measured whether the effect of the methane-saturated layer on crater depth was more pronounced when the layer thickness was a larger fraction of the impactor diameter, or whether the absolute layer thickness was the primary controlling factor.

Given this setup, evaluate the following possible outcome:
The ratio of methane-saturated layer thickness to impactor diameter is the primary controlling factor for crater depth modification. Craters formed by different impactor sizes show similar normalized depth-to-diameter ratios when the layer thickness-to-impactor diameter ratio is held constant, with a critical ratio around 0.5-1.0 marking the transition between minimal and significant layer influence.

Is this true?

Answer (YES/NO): NO